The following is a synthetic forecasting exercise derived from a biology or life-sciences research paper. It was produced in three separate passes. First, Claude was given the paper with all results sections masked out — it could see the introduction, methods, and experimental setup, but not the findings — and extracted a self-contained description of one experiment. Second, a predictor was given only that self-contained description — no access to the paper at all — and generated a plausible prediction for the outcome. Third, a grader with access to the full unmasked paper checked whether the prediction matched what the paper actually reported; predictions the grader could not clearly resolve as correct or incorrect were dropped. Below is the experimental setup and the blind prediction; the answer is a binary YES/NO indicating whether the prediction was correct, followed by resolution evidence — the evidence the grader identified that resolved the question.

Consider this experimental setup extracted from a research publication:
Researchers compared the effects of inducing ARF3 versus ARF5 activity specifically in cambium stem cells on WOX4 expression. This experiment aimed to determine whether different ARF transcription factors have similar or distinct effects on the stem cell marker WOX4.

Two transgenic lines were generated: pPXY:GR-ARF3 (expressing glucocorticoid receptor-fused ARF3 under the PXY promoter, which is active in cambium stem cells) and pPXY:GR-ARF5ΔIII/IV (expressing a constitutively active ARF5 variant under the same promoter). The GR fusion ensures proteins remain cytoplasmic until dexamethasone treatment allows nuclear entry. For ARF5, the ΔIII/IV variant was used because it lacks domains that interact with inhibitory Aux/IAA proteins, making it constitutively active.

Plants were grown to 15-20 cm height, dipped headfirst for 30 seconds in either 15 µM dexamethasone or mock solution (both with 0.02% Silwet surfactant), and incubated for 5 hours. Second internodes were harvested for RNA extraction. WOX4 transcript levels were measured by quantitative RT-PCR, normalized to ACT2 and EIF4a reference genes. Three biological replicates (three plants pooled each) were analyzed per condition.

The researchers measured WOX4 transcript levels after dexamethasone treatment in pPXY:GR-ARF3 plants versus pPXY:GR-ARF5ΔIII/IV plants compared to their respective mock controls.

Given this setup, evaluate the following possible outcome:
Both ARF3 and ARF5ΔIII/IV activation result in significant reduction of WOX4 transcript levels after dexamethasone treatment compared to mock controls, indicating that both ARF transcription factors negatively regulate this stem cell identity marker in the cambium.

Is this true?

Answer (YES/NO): NO